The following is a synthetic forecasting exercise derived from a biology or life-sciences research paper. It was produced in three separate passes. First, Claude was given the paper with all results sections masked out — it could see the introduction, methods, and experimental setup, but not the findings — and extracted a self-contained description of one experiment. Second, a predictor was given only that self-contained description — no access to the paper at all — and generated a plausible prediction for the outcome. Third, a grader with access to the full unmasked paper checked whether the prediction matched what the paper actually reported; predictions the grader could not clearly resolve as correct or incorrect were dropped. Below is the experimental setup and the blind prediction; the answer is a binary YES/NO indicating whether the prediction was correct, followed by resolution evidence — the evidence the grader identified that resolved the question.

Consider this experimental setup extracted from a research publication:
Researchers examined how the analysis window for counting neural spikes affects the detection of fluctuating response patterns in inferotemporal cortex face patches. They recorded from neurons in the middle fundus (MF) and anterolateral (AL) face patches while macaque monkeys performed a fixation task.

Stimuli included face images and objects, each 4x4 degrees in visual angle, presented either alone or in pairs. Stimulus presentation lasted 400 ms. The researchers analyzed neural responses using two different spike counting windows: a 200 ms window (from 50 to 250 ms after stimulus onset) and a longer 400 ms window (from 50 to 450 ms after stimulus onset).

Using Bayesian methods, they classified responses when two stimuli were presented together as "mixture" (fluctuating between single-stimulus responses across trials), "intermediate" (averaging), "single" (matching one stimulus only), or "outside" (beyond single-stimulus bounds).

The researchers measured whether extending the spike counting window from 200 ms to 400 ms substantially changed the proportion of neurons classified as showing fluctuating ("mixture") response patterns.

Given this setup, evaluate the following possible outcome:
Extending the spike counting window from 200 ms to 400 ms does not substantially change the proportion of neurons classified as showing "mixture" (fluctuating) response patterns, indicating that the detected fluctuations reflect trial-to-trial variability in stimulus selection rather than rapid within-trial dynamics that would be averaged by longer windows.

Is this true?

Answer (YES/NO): YES